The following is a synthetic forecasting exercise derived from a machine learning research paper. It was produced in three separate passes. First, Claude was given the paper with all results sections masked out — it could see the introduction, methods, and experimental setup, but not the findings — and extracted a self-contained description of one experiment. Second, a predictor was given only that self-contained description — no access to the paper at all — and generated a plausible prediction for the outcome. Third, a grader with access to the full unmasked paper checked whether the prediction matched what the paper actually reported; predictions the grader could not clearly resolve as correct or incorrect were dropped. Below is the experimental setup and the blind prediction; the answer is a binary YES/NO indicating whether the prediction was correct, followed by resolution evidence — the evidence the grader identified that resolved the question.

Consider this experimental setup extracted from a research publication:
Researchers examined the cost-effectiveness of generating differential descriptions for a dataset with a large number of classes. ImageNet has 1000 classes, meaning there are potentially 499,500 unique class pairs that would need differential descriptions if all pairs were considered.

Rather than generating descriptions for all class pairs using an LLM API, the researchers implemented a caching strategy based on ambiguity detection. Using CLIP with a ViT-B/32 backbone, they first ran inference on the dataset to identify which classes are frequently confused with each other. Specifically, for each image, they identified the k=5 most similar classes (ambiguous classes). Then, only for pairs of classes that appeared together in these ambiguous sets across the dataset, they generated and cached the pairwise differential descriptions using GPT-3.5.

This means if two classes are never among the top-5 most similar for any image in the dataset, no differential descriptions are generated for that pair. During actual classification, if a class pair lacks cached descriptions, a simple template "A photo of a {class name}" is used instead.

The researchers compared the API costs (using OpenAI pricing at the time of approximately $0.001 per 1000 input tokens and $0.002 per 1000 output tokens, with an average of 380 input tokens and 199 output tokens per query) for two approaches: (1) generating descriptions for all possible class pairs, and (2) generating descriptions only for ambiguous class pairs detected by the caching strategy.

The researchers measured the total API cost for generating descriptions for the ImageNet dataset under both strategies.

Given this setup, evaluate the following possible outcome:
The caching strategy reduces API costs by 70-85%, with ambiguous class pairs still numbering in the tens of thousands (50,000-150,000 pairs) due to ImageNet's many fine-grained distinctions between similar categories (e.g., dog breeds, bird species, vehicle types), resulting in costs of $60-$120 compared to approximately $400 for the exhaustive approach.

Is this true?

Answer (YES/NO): YES